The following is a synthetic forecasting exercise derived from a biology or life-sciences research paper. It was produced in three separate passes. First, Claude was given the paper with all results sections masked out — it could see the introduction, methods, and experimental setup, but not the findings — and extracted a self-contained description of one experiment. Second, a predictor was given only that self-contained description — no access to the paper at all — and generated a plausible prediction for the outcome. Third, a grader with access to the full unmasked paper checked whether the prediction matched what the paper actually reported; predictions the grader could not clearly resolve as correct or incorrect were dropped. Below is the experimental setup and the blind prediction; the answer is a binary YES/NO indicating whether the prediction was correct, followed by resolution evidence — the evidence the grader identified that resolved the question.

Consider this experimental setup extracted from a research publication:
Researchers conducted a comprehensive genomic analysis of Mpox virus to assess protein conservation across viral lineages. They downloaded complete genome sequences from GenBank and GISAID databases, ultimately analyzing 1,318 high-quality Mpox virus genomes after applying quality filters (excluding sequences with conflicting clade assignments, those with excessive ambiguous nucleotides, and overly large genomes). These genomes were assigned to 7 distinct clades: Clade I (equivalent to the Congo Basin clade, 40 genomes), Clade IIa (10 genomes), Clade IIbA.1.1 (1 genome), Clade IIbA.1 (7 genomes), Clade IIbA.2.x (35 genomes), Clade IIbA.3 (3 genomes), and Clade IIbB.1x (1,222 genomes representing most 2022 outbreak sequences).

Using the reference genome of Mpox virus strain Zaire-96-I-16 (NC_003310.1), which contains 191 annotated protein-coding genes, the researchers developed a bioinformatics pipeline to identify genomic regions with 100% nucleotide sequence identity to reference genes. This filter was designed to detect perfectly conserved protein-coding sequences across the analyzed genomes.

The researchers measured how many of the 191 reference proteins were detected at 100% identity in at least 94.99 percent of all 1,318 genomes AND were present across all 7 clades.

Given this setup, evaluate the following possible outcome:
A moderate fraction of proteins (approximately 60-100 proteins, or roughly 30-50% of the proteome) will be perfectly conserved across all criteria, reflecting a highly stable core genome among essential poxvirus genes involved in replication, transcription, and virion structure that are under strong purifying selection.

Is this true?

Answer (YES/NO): NO